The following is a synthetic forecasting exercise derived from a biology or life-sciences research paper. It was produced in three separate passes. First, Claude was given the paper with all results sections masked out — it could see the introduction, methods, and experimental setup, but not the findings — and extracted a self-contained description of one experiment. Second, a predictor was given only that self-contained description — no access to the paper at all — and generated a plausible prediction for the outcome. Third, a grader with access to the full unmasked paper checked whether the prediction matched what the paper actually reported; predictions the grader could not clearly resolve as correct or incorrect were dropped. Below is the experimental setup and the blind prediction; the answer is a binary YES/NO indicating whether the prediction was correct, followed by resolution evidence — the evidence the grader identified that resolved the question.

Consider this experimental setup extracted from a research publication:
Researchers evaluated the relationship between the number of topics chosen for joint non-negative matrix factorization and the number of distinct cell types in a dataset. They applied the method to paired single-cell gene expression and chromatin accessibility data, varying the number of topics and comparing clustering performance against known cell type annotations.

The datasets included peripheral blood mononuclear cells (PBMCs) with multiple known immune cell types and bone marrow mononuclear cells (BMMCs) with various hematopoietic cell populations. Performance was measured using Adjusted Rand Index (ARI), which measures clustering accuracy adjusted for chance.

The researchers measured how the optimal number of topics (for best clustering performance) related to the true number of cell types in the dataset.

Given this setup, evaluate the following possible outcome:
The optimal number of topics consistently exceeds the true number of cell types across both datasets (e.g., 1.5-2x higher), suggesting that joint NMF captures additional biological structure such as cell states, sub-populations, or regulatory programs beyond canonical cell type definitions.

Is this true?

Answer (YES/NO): NO